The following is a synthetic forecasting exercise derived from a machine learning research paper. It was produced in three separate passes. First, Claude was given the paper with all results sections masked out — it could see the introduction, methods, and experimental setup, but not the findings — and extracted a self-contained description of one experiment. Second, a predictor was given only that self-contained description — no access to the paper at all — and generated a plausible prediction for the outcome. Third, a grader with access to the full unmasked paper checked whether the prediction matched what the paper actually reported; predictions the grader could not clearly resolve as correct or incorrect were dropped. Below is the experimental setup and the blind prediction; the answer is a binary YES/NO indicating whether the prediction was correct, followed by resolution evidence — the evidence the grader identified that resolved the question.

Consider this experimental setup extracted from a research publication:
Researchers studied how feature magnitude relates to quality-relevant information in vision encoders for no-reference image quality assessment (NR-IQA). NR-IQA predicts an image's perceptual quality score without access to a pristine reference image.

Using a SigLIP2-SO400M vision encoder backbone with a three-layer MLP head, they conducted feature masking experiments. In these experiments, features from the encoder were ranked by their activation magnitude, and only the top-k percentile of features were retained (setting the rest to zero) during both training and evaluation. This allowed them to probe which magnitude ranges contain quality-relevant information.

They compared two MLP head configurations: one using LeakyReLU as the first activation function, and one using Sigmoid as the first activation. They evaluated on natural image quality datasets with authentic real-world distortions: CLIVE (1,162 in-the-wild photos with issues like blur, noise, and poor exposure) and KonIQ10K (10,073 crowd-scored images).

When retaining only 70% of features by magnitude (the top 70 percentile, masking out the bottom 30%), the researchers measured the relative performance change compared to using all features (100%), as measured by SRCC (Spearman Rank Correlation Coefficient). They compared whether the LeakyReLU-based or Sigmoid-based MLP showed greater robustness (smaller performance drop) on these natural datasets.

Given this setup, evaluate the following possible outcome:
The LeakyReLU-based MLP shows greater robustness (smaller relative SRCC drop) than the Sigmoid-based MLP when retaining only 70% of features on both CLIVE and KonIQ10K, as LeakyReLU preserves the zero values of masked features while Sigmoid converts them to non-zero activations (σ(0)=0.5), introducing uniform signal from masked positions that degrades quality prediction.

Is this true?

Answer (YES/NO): NO